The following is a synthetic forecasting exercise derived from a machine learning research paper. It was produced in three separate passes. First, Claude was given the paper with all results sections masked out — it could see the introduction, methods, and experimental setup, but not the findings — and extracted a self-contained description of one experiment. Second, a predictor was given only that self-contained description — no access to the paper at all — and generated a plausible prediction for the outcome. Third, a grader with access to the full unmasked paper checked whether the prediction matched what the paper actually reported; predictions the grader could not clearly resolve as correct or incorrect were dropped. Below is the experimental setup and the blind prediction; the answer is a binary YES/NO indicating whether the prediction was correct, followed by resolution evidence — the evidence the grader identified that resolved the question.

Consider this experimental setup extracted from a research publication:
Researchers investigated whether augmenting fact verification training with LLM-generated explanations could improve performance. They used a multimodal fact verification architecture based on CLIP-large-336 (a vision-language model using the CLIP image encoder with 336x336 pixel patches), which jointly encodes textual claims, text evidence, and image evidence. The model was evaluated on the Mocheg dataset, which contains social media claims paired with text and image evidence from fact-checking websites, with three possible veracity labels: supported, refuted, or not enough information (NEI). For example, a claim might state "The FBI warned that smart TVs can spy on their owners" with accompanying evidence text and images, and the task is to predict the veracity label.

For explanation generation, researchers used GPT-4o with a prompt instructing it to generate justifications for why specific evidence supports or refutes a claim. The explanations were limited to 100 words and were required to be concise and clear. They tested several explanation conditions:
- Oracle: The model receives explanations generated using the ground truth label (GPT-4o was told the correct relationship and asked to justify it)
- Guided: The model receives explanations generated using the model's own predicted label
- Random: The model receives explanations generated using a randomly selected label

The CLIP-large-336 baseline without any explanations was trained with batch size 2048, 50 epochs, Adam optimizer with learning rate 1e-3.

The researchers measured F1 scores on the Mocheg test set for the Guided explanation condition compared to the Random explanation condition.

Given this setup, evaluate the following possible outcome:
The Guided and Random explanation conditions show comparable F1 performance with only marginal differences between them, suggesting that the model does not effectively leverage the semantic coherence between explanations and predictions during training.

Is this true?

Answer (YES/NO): NO